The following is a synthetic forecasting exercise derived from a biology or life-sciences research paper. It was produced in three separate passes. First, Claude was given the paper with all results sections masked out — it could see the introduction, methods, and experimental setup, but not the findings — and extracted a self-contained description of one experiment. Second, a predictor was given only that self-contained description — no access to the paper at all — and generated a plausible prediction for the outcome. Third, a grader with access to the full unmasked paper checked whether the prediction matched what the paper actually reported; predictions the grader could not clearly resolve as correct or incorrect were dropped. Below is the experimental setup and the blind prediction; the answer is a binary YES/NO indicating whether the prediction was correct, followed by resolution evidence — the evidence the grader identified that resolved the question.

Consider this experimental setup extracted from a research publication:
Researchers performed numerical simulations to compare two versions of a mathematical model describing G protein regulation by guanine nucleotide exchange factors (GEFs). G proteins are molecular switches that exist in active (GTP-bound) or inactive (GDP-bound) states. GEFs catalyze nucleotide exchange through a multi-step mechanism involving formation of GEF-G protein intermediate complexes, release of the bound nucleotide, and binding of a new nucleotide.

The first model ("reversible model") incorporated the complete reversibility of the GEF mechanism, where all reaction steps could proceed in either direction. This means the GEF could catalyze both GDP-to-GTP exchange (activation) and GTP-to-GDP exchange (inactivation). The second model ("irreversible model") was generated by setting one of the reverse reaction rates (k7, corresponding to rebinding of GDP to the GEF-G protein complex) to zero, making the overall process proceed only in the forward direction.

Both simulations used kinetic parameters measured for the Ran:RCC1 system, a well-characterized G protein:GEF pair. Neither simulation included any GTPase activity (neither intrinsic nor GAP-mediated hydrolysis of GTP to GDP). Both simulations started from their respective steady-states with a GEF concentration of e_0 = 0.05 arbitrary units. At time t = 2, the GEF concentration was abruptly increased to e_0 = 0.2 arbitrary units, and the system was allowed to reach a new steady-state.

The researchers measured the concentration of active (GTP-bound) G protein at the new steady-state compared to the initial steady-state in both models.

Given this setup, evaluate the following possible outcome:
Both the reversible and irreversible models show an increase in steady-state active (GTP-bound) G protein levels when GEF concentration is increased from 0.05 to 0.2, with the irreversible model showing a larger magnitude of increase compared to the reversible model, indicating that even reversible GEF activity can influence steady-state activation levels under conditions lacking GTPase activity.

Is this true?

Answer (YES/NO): NO